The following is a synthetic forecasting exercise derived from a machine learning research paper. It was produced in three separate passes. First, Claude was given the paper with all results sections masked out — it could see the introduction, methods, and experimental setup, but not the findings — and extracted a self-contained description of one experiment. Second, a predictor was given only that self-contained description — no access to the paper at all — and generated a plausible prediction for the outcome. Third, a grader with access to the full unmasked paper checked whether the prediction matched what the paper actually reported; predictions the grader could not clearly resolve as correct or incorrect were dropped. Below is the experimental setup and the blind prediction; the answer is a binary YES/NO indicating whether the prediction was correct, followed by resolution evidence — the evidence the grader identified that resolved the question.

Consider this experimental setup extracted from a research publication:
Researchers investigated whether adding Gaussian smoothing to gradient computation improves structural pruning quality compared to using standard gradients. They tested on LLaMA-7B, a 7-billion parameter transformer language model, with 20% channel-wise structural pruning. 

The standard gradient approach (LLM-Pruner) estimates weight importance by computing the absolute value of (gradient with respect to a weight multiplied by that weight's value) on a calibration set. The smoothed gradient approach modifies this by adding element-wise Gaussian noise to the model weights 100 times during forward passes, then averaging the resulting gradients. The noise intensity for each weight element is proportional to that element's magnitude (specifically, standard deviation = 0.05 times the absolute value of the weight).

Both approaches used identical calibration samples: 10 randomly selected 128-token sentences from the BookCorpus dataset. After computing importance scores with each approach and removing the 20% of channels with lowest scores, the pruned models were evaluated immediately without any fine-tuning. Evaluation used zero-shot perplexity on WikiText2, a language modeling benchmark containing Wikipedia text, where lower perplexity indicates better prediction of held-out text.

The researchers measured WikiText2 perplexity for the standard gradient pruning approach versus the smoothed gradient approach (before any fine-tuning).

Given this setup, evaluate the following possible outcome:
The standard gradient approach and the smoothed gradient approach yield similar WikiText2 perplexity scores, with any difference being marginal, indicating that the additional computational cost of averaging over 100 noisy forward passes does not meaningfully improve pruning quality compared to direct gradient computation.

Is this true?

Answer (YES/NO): NO